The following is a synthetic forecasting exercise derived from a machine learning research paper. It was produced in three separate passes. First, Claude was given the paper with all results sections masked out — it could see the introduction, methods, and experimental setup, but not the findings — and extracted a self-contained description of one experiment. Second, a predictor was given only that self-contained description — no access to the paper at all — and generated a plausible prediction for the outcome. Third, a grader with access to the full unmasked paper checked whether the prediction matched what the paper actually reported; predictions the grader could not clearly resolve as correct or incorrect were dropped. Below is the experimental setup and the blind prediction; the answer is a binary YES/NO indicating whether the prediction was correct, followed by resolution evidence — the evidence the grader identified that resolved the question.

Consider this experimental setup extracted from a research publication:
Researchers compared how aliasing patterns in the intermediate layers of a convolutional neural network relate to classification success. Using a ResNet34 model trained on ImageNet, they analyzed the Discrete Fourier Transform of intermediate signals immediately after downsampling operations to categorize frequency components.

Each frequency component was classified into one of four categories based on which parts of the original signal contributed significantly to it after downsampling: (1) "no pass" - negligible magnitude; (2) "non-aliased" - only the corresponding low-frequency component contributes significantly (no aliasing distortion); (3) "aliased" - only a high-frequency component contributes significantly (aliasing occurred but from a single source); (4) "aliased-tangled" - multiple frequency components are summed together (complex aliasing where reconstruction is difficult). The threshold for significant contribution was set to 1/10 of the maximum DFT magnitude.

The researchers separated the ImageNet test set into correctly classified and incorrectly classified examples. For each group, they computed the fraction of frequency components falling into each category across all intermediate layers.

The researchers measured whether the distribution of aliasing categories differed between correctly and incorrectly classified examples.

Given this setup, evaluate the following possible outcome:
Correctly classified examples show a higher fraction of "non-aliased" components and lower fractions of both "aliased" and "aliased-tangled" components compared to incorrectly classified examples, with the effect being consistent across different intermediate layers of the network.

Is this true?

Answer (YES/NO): NO